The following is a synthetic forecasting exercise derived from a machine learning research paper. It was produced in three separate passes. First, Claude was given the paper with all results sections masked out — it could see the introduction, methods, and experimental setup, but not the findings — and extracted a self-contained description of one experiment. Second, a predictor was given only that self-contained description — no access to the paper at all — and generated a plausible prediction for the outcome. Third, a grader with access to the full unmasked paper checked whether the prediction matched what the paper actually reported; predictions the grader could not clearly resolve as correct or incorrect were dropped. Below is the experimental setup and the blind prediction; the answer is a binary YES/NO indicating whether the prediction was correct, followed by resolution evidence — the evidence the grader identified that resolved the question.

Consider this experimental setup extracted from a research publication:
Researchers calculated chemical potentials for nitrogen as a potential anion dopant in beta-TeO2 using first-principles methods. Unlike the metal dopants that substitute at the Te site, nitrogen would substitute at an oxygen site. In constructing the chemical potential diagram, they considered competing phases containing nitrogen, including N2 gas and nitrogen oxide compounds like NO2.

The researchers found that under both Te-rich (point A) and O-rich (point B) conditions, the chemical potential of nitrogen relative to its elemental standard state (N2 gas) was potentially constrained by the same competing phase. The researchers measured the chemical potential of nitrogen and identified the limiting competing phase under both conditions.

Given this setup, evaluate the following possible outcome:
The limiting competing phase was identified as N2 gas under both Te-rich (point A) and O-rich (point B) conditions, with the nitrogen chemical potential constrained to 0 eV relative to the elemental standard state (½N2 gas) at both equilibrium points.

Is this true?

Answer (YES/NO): YES